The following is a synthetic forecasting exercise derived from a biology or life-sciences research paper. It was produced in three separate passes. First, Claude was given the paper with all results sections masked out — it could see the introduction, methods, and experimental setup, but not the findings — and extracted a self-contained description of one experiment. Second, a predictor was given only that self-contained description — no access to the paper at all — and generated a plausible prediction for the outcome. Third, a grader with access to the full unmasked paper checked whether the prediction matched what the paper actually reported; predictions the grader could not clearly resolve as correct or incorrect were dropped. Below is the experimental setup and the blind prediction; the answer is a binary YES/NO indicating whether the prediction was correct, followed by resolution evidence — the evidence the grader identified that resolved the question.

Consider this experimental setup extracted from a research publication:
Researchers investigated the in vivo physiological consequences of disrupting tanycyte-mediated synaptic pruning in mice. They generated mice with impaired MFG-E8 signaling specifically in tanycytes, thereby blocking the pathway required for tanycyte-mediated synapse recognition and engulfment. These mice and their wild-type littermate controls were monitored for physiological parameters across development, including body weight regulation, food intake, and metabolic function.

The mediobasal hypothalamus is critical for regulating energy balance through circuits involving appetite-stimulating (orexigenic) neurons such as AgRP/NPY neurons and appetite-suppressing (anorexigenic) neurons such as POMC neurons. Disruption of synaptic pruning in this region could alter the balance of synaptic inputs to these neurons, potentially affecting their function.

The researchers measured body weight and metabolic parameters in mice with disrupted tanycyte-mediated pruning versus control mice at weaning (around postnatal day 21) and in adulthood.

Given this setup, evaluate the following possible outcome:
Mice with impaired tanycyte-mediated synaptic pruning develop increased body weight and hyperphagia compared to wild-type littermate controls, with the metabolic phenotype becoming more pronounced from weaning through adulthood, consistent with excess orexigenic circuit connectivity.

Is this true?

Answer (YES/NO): NO